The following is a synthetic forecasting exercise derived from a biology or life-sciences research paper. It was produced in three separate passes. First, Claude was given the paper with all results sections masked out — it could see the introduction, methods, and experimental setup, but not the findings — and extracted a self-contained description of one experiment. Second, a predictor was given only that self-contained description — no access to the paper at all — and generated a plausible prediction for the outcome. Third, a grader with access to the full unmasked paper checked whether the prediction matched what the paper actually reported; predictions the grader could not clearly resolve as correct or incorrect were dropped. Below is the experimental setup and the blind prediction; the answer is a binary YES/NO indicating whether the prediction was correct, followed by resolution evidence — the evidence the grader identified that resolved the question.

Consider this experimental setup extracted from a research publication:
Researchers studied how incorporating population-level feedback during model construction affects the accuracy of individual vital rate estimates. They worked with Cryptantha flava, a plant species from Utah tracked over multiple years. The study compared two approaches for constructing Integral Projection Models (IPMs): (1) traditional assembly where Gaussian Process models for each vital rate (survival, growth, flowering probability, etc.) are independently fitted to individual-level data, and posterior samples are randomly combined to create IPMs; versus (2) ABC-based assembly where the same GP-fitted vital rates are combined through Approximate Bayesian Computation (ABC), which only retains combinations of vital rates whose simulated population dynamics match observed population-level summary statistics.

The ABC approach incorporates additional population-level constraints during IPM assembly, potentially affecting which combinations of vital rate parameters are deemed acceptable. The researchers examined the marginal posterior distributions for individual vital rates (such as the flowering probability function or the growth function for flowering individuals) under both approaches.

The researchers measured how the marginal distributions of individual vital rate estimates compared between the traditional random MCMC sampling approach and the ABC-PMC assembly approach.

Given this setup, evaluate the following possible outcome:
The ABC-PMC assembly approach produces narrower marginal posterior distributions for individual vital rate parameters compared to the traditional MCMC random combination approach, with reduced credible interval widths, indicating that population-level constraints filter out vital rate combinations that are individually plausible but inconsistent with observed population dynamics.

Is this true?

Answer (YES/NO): NO